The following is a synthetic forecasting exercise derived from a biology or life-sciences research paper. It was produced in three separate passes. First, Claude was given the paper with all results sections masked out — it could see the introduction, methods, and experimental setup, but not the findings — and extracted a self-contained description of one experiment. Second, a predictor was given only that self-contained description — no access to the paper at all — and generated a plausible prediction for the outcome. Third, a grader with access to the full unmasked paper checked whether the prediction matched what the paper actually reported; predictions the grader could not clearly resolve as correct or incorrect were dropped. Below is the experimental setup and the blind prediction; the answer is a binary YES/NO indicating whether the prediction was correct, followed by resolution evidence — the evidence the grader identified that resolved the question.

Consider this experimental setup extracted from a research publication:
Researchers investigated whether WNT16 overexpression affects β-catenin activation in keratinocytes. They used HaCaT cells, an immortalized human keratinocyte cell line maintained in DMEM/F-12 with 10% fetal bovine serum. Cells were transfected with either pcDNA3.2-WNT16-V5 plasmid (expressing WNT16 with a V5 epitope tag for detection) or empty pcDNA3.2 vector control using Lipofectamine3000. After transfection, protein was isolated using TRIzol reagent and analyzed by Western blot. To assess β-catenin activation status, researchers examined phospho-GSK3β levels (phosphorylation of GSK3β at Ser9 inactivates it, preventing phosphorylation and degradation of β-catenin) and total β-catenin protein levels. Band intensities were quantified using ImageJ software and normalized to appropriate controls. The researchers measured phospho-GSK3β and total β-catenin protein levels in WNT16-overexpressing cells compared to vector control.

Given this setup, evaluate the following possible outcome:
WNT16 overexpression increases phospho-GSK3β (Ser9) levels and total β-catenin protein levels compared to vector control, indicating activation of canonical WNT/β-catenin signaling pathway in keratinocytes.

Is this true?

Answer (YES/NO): NO